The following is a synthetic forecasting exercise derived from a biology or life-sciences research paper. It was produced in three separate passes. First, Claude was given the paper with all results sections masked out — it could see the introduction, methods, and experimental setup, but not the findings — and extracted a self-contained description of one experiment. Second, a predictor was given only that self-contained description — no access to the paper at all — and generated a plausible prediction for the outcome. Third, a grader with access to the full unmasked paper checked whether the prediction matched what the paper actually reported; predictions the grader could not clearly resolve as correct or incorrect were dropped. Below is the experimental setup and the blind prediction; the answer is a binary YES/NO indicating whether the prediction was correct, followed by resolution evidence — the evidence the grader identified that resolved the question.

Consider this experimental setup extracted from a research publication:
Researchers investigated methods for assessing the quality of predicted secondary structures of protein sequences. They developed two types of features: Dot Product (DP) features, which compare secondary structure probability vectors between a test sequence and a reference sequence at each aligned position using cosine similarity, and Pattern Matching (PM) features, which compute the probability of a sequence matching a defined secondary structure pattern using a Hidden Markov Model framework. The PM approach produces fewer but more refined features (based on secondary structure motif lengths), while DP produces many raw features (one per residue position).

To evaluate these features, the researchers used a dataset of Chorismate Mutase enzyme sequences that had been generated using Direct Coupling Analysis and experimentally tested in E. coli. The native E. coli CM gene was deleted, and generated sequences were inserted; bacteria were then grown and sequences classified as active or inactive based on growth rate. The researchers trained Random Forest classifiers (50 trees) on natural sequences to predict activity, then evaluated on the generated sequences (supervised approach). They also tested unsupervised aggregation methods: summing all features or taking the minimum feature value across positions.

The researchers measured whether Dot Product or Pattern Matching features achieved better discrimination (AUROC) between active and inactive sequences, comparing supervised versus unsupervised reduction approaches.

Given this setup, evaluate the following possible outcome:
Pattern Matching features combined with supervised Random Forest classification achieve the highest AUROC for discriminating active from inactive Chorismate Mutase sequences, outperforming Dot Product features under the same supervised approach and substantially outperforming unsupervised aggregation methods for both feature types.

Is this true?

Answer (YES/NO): NO